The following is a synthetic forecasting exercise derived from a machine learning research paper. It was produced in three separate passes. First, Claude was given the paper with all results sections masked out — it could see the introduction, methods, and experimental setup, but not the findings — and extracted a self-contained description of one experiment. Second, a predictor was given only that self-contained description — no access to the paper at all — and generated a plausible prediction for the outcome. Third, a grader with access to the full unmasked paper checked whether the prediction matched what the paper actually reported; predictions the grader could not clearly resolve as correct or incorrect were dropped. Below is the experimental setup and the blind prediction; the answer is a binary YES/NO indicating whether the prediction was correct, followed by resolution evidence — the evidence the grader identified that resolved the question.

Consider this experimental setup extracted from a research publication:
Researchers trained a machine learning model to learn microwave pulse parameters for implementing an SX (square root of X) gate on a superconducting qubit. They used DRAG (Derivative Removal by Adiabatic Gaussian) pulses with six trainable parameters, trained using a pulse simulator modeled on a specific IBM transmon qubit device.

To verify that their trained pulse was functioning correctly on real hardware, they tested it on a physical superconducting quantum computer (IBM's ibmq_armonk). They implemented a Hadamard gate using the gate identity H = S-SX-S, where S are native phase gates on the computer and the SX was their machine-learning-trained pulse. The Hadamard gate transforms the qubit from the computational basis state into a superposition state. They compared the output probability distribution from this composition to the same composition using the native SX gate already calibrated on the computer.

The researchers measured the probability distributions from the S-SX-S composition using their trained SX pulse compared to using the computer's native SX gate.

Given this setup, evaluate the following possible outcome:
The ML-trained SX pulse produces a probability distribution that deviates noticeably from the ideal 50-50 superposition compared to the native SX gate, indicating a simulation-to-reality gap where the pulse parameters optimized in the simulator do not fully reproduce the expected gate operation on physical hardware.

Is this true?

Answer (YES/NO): NO